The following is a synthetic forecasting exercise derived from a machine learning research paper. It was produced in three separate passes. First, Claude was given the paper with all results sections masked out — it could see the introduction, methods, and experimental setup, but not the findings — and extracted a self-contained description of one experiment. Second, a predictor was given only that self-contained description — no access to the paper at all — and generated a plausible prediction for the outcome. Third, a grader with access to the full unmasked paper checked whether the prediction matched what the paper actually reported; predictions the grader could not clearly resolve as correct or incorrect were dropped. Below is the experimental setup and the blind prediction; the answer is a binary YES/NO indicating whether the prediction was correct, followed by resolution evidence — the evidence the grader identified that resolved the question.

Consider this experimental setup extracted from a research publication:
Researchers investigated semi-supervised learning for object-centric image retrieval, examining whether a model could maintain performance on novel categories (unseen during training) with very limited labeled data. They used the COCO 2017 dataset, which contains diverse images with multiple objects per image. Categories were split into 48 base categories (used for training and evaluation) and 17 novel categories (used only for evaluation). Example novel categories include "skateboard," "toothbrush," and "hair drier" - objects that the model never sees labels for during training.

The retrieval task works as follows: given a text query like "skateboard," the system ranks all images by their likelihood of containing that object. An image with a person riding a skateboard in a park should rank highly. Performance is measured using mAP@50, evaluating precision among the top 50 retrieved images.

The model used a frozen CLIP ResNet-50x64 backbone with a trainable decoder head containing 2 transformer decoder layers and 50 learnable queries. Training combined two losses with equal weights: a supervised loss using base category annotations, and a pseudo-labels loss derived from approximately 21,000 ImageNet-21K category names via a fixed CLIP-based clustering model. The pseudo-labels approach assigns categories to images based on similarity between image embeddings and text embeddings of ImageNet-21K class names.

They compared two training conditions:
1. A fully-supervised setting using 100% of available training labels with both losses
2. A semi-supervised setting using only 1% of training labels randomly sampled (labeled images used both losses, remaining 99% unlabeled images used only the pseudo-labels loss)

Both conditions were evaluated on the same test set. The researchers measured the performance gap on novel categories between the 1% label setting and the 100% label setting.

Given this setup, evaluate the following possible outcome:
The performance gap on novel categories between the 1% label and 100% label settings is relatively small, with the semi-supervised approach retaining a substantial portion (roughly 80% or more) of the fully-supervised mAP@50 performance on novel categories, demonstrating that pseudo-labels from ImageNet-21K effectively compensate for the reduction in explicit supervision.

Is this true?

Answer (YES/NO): YES